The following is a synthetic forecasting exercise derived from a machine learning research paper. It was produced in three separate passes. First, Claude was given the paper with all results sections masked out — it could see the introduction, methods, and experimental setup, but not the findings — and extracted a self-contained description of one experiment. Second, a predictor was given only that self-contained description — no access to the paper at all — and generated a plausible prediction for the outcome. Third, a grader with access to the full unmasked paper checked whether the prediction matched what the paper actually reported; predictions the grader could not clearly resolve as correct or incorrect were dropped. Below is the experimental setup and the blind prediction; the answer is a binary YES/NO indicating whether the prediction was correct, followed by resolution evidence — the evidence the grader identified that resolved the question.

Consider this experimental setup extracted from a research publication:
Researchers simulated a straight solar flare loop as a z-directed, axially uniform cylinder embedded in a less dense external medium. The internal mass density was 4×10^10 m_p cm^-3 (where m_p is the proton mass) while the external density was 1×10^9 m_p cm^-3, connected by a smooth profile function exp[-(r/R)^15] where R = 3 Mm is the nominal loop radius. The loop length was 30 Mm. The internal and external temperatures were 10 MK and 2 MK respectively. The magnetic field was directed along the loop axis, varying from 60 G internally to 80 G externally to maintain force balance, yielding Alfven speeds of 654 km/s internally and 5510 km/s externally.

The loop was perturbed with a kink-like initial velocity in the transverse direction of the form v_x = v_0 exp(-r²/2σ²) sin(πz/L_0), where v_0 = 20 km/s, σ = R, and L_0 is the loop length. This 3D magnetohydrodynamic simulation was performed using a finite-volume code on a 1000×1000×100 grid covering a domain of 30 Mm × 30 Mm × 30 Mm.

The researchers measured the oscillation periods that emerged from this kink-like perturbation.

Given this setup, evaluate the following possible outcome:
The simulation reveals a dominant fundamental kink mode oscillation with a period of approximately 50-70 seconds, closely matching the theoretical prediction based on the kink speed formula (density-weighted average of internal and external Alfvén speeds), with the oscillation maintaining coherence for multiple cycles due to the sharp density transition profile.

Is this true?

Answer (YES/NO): NO